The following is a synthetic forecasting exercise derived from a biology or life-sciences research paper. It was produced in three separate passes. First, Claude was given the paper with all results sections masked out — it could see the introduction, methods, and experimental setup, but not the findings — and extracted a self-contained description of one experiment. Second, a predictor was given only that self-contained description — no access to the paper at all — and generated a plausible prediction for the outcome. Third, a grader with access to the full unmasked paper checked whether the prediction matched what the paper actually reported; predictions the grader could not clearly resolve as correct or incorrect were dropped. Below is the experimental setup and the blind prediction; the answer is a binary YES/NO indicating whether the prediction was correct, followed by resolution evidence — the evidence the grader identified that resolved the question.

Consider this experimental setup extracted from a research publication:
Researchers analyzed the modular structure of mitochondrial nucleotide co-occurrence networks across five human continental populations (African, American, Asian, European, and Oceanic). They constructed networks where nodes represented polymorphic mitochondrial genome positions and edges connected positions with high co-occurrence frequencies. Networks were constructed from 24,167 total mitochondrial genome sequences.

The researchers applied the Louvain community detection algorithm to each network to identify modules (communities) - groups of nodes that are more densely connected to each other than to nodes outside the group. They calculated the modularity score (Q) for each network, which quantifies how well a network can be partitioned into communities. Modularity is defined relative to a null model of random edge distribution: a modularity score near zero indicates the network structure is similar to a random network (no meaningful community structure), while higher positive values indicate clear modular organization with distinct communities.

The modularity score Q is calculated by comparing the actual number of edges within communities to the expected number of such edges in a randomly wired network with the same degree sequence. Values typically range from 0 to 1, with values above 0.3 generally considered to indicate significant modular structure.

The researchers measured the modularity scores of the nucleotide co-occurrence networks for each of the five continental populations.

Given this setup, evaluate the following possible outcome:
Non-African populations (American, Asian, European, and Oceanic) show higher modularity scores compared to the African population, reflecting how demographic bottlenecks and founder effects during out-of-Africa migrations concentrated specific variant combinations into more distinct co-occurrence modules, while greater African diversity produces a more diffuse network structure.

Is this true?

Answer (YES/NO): NO